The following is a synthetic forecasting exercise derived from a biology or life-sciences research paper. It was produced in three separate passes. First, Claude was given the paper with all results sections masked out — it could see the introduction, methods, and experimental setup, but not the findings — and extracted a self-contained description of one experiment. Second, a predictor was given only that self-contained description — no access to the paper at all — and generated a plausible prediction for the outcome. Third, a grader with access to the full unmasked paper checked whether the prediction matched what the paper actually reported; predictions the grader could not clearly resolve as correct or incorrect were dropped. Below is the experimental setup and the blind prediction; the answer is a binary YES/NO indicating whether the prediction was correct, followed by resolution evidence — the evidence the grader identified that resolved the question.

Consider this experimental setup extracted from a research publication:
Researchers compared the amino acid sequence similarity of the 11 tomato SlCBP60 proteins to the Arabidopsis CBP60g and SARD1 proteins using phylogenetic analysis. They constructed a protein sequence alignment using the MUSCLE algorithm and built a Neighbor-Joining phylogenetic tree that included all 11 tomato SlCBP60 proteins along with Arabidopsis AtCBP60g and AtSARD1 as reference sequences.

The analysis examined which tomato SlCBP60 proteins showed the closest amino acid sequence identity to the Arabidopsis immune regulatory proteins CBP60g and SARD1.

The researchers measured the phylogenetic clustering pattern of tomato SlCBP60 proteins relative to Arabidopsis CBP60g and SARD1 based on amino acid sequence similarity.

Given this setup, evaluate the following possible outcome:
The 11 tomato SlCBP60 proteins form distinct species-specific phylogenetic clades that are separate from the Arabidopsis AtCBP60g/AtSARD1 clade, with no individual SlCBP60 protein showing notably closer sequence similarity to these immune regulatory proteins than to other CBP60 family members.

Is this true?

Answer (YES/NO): NO